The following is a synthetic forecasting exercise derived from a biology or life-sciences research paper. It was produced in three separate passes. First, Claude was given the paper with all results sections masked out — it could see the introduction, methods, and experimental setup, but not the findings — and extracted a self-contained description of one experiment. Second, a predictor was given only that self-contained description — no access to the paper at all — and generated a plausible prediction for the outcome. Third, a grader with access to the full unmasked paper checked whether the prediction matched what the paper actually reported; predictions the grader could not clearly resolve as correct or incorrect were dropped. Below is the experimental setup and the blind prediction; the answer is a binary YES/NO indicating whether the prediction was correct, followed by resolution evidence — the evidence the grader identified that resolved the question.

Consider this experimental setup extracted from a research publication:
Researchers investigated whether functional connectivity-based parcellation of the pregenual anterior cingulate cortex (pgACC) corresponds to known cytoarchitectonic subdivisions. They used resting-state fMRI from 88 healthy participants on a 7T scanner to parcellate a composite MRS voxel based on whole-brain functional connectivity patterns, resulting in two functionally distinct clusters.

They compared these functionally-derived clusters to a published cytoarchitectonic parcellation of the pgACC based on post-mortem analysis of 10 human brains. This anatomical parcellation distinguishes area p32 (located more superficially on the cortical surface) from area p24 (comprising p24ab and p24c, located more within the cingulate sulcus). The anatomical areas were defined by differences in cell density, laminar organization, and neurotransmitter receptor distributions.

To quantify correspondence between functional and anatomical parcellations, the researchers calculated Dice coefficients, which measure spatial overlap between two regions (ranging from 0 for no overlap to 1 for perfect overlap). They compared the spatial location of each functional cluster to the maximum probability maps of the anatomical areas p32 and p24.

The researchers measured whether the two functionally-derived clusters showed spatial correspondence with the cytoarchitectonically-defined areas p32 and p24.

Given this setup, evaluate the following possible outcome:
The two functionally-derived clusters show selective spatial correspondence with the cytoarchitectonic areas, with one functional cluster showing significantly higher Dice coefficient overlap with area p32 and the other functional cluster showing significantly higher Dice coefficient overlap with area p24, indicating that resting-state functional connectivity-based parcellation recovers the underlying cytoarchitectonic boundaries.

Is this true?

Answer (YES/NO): YES